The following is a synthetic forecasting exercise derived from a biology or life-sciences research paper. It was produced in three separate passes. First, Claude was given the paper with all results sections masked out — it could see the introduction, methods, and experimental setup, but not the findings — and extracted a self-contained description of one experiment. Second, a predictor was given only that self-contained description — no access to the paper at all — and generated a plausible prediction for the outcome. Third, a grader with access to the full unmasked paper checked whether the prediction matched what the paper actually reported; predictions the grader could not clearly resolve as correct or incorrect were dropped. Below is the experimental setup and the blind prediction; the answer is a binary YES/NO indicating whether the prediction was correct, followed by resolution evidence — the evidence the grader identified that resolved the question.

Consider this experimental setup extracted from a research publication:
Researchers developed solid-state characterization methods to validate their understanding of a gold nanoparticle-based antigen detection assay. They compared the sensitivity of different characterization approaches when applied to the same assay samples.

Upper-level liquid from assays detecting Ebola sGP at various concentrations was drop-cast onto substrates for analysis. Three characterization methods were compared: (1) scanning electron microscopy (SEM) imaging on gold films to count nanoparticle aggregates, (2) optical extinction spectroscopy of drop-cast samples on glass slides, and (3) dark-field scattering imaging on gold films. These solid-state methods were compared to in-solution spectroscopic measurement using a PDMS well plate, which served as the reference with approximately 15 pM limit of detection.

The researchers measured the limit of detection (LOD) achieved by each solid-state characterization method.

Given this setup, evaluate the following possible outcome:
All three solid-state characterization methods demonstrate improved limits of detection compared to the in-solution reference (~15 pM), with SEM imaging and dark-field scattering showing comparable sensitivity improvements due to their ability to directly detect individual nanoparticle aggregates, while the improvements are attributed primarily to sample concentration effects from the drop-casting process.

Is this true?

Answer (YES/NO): NO